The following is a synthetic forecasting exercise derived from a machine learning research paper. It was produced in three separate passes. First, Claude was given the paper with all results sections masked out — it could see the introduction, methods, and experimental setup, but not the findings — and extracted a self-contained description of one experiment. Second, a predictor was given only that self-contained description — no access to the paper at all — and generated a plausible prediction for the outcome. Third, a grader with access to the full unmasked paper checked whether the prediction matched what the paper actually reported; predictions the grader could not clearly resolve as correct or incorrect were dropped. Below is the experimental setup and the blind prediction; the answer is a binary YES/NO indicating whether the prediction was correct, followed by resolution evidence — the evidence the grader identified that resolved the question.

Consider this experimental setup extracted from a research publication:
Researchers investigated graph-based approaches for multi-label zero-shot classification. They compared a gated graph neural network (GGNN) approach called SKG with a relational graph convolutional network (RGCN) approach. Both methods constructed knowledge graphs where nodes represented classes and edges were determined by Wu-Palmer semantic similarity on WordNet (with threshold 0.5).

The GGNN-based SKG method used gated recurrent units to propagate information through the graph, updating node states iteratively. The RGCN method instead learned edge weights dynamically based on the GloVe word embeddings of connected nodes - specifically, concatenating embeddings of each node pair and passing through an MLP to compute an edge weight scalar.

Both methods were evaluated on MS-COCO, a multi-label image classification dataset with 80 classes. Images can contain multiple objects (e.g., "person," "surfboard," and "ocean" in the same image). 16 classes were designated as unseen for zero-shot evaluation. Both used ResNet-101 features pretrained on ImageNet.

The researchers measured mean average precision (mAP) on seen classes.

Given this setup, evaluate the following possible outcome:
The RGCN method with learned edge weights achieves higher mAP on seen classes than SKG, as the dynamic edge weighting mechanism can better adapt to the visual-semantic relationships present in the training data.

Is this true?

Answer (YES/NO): NO